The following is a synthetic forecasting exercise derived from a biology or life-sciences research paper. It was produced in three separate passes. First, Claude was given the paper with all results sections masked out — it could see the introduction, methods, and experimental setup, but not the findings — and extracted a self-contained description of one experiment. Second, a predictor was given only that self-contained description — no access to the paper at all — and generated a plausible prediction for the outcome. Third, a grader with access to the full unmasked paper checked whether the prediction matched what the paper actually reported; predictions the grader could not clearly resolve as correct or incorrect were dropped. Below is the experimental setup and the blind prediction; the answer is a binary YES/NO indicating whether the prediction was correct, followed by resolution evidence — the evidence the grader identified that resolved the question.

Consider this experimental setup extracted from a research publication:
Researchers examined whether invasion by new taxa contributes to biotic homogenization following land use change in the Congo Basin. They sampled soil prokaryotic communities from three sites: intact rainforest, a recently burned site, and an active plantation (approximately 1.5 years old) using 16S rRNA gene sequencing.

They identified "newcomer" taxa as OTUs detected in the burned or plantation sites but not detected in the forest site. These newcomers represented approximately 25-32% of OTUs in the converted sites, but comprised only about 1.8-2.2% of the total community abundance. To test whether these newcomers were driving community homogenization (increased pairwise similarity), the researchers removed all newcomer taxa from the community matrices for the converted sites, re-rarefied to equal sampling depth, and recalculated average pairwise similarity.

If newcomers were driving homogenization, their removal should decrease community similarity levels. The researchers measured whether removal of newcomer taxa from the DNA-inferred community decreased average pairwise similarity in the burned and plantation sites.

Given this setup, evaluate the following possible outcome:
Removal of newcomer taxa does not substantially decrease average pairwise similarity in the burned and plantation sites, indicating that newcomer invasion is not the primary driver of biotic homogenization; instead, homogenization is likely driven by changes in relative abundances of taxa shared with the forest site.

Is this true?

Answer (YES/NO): YES